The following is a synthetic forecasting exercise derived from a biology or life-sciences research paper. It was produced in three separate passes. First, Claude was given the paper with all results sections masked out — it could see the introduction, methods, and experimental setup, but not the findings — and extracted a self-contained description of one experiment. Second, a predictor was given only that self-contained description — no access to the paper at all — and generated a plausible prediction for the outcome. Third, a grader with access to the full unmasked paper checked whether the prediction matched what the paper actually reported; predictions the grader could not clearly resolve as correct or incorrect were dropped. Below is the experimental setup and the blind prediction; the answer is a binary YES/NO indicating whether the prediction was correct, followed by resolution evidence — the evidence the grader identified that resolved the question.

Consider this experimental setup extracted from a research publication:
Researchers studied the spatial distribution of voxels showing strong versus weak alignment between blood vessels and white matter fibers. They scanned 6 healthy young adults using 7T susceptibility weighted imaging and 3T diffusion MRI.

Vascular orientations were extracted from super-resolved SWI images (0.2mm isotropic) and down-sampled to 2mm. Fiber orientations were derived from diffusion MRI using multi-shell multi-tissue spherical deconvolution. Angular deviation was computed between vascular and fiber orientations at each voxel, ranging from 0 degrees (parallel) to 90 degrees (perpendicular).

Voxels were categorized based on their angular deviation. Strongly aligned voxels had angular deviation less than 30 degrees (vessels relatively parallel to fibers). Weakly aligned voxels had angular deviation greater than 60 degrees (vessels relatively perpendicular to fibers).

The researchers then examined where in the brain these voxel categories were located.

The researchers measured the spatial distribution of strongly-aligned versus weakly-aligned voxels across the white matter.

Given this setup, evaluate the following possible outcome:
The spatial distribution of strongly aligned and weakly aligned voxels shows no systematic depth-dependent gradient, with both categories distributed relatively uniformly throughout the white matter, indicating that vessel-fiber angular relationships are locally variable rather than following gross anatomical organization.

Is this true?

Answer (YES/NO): NO